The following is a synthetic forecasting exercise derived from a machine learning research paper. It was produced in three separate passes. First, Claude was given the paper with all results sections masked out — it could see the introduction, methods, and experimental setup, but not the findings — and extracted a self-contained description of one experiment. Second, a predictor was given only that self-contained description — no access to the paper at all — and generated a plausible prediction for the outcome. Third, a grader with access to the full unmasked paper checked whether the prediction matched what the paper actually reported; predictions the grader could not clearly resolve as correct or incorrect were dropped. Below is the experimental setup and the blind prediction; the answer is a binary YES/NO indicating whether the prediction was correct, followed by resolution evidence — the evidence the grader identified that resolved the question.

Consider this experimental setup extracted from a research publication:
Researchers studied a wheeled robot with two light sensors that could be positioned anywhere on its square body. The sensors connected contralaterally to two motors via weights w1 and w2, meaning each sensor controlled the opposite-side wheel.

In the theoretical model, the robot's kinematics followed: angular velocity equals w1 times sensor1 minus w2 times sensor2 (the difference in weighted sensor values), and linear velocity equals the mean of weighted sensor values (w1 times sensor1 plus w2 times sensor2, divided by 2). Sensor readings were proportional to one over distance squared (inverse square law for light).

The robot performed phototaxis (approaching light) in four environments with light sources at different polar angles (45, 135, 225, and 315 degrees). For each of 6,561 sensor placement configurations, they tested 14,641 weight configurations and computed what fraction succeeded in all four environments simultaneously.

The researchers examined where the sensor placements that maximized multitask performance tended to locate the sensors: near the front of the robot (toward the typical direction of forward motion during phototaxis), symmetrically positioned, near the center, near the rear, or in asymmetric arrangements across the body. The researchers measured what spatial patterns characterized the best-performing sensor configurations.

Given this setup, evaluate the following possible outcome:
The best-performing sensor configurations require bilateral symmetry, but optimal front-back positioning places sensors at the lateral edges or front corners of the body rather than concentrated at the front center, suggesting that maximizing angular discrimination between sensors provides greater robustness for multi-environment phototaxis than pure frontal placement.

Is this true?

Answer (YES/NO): NO